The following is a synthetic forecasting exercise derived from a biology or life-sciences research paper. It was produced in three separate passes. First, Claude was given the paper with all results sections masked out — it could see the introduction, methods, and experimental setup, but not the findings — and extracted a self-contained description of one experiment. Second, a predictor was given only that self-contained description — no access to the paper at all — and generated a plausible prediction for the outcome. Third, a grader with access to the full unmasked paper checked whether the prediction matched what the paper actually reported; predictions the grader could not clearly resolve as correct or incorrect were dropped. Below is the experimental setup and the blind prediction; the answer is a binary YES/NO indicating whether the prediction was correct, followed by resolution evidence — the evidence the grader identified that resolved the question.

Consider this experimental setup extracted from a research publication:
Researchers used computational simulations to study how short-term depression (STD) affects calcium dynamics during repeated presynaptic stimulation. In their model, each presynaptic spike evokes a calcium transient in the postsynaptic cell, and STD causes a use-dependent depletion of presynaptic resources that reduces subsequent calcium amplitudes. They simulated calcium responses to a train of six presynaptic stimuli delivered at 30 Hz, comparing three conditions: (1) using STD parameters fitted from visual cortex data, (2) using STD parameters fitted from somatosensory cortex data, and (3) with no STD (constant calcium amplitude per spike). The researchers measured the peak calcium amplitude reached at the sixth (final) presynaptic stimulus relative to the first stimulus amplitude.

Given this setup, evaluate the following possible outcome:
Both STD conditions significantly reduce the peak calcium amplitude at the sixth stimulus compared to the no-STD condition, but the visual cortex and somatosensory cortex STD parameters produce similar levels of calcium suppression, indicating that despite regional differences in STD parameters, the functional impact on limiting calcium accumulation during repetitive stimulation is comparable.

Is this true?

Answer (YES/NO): NO